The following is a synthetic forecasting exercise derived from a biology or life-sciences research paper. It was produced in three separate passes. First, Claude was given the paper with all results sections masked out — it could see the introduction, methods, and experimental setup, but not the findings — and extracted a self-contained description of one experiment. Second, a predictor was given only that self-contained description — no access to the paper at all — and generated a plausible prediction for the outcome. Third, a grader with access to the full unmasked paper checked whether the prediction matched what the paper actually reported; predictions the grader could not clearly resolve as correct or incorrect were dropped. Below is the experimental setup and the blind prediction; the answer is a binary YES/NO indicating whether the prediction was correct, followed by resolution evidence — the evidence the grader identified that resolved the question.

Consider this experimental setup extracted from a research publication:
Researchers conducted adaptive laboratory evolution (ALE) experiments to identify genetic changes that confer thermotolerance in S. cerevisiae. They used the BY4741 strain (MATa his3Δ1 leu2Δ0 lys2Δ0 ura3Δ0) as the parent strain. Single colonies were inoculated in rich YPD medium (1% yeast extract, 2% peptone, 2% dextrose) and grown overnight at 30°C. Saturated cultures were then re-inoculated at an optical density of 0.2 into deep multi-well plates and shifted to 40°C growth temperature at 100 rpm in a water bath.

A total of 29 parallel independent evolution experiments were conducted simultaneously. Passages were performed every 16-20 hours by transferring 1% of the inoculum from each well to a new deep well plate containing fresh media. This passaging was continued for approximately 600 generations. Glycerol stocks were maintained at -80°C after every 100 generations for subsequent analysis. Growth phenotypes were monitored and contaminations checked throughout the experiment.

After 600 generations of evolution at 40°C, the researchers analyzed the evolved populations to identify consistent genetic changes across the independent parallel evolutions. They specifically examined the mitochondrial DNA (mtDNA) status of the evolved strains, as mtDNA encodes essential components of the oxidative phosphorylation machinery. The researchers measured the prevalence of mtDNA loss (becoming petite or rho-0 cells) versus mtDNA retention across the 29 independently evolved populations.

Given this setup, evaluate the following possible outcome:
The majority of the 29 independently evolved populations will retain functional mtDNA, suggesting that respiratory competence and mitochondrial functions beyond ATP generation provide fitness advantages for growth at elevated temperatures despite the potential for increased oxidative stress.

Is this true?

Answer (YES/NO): NO